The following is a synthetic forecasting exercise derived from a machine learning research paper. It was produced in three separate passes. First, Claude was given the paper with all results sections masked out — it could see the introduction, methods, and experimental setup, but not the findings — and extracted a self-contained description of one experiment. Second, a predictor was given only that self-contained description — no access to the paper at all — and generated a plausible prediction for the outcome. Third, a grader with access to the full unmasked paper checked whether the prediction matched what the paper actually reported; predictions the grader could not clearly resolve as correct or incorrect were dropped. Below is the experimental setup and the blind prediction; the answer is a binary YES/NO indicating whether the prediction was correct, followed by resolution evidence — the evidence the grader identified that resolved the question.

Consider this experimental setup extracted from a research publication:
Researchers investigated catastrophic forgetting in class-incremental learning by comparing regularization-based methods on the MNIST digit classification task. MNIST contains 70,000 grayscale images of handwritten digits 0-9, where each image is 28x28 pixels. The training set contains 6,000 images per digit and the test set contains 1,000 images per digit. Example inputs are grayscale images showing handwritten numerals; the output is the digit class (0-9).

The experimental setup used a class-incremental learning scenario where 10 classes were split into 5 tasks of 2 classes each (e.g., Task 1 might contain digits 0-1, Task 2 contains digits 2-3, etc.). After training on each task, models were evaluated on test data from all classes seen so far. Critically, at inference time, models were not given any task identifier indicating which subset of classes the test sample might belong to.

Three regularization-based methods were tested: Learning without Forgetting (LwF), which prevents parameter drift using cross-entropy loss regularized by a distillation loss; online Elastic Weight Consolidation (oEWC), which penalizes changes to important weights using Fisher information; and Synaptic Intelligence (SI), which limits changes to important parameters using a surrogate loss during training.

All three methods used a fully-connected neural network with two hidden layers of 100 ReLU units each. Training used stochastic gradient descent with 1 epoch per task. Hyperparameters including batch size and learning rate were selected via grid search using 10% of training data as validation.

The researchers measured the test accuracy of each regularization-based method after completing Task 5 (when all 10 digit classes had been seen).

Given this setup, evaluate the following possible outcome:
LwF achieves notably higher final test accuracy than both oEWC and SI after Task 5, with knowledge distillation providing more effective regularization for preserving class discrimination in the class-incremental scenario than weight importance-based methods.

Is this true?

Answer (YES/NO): NO